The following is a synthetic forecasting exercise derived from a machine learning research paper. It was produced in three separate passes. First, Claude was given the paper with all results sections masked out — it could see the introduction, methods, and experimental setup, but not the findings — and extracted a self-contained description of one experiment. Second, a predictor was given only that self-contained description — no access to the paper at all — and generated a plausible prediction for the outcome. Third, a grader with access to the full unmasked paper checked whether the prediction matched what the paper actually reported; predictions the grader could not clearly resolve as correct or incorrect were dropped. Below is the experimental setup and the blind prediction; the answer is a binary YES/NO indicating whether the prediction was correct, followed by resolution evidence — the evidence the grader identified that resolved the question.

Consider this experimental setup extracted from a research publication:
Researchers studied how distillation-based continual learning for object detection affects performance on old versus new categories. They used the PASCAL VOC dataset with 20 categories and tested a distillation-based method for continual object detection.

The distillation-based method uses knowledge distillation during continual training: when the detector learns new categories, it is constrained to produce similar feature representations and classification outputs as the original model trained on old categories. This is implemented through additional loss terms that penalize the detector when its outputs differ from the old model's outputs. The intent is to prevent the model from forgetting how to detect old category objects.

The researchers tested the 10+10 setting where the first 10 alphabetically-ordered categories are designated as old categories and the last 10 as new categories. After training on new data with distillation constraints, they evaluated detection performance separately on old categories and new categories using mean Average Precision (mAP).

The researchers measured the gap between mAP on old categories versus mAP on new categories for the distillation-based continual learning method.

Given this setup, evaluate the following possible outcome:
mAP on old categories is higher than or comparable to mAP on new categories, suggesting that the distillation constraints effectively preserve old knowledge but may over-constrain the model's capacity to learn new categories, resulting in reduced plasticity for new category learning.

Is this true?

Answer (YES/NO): YES